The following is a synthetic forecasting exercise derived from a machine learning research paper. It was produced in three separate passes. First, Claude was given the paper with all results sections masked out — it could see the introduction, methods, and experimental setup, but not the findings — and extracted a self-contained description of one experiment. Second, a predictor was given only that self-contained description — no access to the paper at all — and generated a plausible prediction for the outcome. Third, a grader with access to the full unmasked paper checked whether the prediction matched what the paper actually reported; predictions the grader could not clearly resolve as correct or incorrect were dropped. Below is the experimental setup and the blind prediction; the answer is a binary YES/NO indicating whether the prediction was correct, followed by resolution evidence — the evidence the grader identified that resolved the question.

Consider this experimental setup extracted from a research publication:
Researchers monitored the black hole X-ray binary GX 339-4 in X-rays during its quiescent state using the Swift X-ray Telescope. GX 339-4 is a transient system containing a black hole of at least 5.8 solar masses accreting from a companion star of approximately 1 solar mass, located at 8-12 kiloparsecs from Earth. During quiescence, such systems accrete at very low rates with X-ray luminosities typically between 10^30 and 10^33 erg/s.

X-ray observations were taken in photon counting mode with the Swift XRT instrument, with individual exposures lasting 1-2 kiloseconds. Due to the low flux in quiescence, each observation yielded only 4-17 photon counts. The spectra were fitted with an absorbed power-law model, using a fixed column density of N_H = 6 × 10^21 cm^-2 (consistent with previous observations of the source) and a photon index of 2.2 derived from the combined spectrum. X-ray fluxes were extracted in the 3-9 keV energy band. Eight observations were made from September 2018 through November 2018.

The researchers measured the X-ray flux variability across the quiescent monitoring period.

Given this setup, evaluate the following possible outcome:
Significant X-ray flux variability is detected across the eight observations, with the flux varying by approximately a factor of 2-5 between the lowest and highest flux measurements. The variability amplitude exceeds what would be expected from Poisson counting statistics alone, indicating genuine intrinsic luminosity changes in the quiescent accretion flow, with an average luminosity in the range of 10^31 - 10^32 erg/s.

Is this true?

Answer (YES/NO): NO